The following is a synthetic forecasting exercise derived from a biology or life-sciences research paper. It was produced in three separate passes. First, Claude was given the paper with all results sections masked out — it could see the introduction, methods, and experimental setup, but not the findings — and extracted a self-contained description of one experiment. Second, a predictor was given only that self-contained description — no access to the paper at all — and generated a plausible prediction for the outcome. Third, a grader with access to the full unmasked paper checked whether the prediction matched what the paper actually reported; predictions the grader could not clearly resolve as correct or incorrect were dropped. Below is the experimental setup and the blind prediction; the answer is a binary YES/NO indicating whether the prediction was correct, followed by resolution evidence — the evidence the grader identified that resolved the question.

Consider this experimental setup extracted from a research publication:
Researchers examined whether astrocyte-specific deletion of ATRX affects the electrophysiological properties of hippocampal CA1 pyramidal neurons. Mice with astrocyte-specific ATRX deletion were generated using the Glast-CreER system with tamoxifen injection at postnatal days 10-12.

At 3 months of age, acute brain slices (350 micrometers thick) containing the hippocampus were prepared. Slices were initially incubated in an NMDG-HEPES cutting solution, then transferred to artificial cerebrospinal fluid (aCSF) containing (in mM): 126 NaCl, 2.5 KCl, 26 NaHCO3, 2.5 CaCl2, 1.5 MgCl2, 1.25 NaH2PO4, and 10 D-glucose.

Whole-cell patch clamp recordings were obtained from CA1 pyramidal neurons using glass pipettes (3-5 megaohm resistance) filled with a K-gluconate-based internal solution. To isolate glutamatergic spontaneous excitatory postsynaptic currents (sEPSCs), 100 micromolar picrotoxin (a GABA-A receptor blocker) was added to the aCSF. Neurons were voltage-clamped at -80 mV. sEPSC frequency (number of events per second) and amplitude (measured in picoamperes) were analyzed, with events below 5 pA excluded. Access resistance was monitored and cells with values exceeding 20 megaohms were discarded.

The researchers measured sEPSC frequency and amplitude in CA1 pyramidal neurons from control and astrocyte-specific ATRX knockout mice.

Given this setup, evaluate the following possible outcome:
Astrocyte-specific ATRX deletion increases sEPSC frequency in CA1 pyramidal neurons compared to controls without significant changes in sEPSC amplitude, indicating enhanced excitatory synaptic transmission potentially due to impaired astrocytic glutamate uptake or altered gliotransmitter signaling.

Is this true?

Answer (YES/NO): NO